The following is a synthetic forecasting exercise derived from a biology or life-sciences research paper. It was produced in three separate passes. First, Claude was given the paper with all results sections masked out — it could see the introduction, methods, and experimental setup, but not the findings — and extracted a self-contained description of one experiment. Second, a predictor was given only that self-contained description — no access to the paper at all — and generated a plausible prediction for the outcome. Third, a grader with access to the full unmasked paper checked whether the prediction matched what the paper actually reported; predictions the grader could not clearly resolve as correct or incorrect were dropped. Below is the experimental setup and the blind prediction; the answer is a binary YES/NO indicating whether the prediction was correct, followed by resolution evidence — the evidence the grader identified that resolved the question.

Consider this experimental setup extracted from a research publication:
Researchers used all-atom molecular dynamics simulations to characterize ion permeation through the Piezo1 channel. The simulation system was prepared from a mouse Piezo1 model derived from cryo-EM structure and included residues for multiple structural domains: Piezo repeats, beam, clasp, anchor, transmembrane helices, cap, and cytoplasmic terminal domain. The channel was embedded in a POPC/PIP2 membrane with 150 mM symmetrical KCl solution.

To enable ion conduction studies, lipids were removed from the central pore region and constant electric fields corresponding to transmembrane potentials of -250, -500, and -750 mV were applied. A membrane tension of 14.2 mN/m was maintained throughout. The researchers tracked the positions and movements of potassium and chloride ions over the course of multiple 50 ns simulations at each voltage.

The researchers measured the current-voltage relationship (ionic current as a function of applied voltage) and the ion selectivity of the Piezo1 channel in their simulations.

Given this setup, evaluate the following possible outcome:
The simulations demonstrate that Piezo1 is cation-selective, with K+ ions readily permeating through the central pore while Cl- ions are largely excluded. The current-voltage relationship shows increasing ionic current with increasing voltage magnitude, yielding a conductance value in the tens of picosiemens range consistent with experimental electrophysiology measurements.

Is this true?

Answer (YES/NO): YES